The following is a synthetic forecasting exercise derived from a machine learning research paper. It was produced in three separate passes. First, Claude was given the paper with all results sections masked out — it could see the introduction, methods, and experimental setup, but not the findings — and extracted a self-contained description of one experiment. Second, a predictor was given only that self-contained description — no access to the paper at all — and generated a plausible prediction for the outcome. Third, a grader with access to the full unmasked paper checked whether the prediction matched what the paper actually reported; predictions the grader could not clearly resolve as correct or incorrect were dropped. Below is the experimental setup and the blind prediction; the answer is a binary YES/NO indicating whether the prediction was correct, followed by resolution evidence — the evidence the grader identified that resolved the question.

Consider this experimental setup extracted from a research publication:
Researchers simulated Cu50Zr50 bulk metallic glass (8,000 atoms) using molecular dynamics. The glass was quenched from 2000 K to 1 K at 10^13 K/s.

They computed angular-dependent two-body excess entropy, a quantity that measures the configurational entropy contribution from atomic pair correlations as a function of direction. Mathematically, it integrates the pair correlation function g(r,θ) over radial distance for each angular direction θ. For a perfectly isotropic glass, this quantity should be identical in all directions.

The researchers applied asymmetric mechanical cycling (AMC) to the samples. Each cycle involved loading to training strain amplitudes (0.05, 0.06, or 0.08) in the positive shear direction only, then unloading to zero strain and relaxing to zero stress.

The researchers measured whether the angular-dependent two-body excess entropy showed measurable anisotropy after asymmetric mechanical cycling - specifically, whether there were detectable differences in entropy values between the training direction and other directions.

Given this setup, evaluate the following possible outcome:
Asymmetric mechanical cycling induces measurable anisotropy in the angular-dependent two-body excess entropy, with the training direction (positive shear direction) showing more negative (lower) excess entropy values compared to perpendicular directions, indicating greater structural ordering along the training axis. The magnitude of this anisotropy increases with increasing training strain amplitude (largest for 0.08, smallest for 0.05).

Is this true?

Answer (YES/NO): NO